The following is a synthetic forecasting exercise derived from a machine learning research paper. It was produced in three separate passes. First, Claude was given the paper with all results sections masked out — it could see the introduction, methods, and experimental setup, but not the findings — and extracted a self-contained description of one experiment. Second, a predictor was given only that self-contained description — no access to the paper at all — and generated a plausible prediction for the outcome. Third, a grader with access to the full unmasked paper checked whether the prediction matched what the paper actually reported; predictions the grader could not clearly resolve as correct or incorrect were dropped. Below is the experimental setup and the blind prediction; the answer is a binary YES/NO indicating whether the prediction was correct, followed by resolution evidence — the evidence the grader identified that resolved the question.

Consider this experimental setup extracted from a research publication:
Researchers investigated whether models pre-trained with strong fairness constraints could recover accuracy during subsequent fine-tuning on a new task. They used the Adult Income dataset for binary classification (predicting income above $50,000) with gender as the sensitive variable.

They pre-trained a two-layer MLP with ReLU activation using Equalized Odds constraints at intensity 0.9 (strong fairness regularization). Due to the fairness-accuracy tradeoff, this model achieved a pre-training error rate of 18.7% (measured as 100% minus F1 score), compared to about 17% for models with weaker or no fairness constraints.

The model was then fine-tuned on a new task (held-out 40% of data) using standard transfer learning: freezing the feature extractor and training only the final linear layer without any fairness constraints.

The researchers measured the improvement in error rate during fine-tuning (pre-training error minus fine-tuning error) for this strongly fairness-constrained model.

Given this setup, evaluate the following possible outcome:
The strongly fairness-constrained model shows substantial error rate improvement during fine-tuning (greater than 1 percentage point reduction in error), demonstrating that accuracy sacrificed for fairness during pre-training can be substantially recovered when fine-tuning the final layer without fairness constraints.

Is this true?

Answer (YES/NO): YES